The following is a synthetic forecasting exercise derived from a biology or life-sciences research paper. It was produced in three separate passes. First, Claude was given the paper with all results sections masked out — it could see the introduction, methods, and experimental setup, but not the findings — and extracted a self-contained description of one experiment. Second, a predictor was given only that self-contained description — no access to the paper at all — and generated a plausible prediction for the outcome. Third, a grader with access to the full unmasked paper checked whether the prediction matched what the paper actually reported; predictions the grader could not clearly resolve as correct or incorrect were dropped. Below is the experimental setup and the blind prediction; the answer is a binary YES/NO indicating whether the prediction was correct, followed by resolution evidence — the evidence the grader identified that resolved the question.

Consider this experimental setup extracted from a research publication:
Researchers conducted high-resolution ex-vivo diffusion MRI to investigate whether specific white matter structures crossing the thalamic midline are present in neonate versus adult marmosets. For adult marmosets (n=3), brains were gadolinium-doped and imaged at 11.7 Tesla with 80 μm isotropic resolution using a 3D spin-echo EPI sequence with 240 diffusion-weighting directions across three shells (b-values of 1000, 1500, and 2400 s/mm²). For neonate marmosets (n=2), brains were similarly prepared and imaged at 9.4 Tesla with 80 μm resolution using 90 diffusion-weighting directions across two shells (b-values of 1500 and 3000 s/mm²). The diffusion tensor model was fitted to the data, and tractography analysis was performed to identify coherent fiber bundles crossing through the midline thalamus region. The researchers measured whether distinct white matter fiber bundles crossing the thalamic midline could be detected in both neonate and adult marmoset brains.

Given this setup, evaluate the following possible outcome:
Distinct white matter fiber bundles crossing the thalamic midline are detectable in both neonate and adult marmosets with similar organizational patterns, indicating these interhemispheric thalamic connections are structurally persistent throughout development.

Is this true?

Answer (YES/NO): YES